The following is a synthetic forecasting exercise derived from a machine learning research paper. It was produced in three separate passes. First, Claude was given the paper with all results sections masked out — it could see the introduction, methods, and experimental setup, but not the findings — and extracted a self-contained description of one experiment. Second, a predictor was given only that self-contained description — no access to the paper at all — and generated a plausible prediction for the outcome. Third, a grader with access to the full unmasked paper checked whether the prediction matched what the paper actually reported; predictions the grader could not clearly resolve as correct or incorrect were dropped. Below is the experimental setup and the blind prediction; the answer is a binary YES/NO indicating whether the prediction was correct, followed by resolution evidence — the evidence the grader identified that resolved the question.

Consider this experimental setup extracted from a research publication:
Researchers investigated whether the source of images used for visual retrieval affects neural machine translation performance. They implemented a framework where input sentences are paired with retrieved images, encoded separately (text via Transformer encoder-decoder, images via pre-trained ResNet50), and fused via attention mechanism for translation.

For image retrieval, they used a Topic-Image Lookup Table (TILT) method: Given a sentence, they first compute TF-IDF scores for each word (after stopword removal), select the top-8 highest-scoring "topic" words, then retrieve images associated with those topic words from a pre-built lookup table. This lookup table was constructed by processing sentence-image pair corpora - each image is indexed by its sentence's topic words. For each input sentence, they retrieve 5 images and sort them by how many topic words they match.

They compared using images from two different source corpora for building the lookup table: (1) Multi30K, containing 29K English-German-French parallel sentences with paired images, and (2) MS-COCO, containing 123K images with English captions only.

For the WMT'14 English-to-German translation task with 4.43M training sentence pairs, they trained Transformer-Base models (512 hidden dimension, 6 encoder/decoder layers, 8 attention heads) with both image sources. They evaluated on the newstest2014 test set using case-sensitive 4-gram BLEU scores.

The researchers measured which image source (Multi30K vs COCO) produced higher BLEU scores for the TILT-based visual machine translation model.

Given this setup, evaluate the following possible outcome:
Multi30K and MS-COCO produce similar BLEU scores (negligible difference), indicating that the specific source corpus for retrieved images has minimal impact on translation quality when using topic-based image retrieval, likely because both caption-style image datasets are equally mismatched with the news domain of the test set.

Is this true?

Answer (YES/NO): NO